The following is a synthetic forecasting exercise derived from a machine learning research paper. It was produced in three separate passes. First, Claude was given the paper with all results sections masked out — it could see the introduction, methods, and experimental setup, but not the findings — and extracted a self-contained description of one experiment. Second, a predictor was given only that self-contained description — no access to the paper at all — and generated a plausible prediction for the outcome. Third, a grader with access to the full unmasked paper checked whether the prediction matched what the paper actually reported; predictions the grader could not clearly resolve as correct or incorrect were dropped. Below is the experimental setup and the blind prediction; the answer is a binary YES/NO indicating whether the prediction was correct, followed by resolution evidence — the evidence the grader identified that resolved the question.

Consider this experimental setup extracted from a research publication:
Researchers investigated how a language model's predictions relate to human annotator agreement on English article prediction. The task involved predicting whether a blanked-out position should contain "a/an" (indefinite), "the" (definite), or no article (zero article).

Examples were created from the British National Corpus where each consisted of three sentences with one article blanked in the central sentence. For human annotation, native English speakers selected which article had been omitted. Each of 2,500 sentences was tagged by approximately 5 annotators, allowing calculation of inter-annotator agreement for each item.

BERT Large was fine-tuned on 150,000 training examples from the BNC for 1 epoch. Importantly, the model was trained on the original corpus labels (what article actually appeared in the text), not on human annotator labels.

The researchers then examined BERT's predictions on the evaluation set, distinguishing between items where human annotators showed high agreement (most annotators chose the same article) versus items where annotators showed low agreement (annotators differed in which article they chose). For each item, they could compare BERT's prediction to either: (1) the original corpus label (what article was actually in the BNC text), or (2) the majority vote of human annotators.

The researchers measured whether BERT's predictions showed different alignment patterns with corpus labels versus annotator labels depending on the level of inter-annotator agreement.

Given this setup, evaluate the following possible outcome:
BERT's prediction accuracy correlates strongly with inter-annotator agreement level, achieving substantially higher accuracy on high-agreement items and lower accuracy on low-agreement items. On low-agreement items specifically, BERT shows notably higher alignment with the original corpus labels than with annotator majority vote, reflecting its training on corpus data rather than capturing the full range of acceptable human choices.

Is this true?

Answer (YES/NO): NO